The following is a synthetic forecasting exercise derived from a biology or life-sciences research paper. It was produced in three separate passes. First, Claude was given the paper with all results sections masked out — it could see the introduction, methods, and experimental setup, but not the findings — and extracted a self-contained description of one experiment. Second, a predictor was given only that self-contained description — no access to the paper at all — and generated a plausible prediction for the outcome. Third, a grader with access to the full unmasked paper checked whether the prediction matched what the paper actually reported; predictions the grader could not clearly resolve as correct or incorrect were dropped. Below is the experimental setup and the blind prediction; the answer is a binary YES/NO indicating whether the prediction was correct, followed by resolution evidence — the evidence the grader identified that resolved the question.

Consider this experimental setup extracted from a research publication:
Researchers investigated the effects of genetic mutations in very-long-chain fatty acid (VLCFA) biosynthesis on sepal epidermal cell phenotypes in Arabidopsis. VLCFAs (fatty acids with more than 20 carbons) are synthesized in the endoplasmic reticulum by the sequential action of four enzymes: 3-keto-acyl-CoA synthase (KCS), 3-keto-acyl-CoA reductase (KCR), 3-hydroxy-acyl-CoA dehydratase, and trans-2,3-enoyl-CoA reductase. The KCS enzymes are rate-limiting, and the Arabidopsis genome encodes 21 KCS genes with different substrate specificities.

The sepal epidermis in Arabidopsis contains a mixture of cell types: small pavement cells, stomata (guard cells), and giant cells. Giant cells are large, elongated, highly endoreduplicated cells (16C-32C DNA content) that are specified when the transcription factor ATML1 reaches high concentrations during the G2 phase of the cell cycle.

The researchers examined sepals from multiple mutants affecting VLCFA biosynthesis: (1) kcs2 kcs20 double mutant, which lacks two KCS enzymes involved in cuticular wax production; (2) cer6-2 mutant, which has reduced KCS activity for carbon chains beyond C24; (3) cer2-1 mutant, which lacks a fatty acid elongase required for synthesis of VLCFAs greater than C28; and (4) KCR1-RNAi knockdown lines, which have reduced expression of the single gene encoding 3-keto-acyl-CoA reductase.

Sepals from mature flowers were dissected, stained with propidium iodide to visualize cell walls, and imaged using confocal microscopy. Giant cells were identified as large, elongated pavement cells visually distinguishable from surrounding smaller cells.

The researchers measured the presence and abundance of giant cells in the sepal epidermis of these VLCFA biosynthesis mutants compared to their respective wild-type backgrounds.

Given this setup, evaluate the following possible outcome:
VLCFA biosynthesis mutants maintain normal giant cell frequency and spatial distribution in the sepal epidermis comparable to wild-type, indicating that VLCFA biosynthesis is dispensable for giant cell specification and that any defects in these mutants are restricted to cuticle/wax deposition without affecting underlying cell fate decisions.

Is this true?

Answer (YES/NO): NO